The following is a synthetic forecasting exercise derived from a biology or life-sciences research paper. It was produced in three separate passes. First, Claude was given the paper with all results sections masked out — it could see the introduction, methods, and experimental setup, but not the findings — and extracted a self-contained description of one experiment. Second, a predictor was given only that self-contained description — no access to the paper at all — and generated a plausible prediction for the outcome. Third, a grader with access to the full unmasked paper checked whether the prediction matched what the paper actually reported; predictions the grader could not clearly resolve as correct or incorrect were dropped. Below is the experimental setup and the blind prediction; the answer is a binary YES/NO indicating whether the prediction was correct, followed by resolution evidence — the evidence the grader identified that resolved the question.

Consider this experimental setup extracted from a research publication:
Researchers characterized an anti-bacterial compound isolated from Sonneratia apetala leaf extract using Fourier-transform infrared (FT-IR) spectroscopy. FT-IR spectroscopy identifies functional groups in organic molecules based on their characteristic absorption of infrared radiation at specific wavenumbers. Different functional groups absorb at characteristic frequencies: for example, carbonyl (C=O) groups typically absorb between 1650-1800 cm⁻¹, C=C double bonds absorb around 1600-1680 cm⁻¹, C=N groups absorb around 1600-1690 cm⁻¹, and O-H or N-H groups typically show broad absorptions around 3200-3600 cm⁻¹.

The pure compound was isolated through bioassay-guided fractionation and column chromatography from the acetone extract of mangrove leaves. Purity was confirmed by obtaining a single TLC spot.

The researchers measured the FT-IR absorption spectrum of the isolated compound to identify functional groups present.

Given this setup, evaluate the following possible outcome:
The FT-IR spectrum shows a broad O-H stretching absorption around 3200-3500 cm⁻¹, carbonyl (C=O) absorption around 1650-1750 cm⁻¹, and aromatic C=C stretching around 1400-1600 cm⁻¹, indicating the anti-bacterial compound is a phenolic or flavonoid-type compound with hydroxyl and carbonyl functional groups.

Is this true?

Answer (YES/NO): NO